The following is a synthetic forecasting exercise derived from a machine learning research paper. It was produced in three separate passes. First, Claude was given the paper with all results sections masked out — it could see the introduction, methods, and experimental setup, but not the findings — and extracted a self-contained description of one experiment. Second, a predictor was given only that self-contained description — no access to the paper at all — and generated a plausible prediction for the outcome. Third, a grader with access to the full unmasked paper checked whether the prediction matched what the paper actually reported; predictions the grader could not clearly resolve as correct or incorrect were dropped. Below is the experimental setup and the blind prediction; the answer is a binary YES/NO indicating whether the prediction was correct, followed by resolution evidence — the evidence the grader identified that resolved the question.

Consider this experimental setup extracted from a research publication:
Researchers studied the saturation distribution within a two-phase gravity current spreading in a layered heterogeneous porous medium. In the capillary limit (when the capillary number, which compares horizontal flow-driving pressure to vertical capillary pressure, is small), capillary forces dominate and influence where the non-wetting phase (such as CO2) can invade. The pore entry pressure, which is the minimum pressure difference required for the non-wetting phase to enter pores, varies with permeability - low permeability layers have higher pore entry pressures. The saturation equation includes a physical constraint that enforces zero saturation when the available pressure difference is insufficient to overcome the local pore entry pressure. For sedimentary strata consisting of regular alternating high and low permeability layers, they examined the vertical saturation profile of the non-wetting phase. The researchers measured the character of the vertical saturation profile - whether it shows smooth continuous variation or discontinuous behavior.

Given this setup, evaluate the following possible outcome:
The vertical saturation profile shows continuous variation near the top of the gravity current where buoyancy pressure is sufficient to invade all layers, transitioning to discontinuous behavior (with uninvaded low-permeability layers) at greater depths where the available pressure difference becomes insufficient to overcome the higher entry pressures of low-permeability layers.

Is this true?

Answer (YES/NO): NO